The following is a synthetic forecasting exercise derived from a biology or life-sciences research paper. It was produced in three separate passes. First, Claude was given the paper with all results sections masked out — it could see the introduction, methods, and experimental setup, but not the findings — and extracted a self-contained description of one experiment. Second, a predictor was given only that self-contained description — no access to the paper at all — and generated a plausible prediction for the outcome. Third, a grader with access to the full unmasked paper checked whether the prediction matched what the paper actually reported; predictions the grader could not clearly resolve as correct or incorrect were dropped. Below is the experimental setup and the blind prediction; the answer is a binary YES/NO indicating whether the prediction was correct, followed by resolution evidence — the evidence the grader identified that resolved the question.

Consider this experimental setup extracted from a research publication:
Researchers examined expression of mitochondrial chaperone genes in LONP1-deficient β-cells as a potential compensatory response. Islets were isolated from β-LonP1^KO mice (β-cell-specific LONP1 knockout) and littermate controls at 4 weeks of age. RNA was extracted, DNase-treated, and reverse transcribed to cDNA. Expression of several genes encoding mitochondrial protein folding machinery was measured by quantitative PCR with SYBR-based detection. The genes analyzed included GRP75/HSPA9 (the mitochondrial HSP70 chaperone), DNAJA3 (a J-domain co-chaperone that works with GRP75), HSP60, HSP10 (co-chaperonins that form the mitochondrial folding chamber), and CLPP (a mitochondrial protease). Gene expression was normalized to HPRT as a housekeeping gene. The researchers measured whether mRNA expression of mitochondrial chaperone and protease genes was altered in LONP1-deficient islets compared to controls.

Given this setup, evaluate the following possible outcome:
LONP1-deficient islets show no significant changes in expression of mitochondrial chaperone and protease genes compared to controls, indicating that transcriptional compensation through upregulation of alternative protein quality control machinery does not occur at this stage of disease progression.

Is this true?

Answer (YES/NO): NO